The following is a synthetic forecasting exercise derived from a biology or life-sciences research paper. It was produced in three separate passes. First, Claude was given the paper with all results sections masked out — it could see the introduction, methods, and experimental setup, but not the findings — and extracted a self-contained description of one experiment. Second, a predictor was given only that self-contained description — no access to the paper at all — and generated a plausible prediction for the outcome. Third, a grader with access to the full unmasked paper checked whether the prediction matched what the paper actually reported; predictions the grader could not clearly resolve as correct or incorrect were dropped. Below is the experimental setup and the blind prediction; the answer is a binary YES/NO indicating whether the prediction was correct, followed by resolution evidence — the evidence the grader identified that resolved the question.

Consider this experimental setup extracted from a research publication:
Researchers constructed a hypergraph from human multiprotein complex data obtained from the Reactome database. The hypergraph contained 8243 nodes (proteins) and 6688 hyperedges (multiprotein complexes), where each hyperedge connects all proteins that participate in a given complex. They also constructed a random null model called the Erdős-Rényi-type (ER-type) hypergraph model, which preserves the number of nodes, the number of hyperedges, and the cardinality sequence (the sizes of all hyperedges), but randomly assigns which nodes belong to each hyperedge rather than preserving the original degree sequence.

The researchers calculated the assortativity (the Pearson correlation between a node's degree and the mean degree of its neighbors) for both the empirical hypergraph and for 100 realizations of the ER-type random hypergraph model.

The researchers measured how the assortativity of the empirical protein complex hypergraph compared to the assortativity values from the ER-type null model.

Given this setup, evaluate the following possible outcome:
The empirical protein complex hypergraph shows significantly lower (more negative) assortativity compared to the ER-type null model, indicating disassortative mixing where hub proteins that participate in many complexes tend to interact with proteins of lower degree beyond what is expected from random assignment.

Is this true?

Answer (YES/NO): NO